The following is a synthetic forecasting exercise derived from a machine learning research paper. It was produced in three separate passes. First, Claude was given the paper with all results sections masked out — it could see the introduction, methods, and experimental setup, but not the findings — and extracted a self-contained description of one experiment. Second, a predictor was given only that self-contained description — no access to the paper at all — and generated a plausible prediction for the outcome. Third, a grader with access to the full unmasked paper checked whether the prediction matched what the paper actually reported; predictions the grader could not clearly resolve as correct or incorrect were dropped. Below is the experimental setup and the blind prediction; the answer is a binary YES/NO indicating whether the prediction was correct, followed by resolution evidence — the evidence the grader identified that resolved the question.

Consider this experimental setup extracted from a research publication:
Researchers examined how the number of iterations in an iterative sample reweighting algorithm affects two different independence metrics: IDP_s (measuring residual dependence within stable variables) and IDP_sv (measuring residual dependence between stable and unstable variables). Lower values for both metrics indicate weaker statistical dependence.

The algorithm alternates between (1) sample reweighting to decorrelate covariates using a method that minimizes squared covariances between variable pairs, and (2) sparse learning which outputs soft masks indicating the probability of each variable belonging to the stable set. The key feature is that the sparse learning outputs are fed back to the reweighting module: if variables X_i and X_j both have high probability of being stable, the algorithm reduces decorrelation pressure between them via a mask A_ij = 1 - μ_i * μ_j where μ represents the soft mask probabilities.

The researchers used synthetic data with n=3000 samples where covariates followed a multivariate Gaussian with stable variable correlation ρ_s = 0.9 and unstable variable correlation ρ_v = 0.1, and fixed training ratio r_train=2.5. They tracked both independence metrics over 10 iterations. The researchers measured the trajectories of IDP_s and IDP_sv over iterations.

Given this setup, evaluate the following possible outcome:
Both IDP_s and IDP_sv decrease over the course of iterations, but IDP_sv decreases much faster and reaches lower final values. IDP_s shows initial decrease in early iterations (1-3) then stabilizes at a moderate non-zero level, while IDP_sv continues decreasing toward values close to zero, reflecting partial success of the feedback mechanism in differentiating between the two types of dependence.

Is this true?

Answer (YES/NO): NO